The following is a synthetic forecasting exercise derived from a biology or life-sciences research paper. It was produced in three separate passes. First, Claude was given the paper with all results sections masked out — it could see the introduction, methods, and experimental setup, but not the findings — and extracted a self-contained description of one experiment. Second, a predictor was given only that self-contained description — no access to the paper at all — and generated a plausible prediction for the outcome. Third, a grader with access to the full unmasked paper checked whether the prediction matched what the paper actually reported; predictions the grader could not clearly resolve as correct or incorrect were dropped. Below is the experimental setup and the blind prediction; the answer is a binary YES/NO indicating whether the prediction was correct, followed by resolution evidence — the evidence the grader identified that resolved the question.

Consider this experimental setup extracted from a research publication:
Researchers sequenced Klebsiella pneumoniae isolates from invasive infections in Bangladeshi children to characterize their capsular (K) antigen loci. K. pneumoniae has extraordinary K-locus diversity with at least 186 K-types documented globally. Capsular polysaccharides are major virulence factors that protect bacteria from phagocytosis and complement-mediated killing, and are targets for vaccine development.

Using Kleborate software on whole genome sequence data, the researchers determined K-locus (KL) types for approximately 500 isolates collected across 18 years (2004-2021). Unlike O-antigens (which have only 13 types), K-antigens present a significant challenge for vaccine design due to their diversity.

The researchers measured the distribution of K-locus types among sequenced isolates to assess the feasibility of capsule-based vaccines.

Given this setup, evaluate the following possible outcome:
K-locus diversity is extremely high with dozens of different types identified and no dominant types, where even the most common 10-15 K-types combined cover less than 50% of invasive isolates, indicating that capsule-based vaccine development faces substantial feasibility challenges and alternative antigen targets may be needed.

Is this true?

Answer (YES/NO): NO